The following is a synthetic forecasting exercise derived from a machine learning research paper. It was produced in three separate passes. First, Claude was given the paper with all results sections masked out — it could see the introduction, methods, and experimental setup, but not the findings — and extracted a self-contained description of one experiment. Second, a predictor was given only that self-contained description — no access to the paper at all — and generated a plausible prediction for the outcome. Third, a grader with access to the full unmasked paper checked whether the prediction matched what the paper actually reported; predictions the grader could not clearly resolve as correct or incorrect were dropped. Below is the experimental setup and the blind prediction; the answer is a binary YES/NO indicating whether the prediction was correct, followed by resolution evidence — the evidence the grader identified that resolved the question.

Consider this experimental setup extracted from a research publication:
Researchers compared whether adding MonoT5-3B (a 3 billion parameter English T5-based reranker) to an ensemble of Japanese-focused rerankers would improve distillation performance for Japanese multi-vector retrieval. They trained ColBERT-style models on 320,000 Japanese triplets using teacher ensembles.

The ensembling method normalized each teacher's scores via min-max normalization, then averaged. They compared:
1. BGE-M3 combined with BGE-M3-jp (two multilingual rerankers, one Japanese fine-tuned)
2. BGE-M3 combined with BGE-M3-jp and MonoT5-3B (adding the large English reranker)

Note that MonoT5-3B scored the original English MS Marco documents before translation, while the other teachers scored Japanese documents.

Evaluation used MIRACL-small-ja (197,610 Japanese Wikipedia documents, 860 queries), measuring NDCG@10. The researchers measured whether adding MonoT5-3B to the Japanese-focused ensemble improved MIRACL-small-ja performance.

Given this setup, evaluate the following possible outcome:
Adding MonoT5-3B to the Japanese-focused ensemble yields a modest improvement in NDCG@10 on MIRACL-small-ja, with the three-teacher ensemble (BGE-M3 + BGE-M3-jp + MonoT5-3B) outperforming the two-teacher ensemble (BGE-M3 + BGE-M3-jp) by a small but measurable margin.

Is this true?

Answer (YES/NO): YES